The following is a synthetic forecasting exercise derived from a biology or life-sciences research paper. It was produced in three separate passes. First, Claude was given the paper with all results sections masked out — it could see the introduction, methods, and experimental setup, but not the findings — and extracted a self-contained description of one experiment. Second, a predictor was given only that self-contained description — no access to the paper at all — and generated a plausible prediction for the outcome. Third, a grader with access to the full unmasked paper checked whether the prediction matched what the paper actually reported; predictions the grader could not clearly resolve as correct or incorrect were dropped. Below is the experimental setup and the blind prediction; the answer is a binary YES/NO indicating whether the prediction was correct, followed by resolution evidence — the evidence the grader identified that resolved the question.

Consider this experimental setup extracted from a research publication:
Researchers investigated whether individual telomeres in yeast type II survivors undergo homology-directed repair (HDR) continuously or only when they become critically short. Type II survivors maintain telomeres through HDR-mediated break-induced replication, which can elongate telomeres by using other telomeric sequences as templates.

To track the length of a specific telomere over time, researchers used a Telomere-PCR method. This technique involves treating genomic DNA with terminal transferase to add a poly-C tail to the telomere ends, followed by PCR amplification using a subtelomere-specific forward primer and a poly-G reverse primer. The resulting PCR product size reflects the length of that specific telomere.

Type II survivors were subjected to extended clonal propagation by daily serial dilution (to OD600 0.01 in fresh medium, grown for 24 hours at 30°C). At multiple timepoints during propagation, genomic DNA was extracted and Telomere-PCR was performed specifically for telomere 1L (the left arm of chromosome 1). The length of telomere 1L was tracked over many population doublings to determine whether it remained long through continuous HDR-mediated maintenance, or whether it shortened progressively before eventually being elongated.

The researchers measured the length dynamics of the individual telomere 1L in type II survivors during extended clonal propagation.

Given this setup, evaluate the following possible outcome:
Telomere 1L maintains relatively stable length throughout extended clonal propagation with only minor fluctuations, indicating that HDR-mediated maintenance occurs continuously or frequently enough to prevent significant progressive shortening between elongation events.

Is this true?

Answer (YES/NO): NO